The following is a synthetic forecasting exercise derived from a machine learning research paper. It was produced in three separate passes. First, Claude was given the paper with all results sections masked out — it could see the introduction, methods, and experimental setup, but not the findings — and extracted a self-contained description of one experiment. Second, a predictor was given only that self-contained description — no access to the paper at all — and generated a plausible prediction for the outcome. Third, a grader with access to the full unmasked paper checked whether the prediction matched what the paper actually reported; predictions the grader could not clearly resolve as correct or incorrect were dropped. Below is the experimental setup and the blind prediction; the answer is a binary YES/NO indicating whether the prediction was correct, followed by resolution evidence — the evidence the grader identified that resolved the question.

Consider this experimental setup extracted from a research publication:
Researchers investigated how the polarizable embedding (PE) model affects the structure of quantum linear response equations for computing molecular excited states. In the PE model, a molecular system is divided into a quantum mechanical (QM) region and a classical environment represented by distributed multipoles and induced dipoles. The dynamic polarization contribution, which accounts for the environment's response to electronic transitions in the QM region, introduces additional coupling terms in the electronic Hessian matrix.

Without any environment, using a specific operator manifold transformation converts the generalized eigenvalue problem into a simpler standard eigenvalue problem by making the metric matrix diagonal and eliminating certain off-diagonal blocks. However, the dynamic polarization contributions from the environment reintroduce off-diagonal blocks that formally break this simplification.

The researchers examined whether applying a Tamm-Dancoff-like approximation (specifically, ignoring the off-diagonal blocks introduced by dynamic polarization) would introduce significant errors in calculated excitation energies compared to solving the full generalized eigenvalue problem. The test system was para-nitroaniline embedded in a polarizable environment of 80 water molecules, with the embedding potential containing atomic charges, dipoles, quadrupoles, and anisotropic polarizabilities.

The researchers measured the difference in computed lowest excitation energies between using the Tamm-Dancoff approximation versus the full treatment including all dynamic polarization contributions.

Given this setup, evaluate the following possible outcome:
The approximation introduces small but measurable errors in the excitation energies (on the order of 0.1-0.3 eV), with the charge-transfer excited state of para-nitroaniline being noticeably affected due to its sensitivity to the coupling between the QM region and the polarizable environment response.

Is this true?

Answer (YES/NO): NO